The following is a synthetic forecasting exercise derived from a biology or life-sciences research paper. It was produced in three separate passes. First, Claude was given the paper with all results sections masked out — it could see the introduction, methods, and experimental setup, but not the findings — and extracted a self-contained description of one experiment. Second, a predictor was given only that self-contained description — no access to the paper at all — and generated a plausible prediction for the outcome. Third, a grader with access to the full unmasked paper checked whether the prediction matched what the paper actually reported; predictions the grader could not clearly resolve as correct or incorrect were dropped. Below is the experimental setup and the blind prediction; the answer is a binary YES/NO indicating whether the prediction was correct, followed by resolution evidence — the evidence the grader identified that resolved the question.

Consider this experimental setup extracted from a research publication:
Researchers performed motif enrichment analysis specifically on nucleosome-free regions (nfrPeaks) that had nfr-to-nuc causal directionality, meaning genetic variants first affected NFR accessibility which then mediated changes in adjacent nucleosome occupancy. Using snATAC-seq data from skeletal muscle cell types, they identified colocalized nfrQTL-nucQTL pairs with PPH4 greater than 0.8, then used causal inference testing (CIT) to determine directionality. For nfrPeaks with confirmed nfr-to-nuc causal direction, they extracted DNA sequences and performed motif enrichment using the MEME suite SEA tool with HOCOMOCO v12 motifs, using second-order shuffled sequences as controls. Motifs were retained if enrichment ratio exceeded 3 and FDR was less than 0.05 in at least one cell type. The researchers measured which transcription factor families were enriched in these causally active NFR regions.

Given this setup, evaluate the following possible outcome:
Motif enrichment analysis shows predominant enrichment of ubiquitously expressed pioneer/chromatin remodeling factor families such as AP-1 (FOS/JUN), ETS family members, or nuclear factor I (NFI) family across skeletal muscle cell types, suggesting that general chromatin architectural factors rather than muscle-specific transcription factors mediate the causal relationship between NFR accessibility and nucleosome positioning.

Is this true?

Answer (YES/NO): NO